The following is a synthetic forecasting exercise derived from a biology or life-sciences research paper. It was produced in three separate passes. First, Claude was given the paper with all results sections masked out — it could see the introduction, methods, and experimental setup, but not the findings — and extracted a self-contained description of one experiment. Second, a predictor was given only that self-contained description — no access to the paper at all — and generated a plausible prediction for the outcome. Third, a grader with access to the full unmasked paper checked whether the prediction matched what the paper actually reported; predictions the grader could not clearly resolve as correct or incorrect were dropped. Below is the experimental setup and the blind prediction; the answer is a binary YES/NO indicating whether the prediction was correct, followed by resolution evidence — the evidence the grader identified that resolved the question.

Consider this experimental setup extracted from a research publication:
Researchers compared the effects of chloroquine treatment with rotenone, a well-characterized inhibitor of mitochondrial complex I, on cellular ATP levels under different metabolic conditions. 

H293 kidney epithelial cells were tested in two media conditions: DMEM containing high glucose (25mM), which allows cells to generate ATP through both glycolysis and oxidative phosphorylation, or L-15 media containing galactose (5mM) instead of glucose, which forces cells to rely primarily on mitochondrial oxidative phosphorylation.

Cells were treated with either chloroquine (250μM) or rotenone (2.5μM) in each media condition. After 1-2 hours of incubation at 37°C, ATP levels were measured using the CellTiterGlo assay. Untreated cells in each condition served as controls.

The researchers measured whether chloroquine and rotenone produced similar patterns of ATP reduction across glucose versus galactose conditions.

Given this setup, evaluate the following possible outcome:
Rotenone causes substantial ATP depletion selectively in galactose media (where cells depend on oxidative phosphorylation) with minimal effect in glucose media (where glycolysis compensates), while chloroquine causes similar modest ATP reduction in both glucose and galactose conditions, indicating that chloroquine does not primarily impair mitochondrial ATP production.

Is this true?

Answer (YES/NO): NO